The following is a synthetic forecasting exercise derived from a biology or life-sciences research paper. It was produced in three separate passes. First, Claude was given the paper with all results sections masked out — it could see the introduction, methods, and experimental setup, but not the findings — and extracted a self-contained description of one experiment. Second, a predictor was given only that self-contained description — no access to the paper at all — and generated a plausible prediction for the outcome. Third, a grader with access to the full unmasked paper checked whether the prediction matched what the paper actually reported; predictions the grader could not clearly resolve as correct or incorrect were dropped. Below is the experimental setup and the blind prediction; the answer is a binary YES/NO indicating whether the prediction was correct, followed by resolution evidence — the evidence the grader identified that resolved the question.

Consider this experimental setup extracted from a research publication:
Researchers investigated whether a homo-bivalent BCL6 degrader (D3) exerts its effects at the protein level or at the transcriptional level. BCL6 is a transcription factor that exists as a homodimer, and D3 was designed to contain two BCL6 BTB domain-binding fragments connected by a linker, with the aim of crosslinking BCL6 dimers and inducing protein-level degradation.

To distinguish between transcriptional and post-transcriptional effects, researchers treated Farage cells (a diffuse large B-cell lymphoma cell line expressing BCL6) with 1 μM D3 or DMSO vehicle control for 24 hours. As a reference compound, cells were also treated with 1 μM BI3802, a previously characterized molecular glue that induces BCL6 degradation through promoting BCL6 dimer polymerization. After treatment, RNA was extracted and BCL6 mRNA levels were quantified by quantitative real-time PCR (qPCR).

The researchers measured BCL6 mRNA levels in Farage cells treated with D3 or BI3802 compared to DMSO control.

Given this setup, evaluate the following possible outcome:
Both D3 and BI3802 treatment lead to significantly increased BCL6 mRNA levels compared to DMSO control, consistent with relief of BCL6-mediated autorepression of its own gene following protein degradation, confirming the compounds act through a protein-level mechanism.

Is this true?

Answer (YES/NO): NO